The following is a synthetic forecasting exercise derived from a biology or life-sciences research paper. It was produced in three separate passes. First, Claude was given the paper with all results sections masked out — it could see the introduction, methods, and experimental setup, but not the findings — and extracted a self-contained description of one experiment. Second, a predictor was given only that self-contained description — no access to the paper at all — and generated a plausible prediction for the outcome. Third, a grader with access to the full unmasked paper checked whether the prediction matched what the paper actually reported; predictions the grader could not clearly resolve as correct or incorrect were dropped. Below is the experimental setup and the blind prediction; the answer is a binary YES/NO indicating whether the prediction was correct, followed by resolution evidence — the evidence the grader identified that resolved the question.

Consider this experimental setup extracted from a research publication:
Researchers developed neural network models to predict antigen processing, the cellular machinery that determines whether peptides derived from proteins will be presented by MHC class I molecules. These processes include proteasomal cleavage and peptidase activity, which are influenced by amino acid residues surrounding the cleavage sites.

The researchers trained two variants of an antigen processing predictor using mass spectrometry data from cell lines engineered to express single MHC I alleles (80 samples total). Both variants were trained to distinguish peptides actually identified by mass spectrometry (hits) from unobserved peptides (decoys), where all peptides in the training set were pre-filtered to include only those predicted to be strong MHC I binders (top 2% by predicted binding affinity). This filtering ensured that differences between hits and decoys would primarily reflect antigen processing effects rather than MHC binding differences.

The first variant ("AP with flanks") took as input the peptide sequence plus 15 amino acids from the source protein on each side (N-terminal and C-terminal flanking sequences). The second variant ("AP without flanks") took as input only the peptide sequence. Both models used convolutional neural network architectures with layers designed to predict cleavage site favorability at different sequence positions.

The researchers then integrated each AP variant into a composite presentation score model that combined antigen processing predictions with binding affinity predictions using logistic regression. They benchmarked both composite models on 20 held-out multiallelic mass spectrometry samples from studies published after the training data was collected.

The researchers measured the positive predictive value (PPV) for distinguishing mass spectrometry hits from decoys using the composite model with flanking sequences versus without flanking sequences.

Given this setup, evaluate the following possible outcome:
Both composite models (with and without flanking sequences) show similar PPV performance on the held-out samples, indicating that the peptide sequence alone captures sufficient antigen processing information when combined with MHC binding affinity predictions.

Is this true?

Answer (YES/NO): NO